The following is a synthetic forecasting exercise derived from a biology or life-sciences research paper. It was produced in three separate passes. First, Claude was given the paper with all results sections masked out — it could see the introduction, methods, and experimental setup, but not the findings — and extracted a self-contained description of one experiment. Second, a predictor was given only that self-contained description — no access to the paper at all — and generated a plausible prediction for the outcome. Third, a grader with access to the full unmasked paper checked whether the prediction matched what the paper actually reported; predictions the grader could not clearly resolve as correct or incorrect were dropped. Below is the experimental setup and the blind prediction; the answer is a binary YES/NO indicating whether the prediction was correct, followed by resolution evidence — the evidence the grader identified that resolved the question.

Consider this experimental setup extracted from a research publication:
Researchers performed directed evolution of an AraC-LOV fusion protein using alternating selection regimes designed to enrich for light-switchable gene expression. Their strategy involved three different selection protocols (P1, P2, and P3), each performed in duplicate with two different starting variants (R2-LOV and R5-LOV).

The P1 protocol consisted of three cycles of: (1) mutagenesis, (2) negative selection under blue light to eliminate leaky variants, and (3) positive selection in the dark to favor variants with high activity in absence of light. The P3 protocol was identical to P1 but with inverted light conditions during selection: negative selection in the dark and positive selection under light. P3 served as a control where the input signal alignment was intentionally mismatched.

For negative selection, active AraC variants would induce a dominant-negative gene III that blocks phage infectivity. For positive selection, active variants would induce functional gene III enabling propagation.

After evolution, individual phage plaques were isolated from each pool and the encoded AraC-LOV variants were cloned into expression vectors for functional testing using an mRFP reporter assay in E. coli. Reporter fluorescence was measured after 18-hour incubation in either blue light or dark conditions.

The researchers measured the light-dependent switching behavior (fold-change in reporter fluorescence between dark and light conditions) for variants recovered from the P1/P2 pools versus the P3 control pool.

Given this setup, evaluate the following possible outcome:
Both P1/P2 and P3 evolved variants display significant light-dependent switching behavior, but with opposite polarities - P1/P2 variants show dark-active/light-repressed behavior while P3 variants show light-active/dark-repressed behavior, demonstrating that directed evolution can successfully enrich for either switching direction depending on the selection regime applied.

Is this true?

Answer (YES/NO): NO